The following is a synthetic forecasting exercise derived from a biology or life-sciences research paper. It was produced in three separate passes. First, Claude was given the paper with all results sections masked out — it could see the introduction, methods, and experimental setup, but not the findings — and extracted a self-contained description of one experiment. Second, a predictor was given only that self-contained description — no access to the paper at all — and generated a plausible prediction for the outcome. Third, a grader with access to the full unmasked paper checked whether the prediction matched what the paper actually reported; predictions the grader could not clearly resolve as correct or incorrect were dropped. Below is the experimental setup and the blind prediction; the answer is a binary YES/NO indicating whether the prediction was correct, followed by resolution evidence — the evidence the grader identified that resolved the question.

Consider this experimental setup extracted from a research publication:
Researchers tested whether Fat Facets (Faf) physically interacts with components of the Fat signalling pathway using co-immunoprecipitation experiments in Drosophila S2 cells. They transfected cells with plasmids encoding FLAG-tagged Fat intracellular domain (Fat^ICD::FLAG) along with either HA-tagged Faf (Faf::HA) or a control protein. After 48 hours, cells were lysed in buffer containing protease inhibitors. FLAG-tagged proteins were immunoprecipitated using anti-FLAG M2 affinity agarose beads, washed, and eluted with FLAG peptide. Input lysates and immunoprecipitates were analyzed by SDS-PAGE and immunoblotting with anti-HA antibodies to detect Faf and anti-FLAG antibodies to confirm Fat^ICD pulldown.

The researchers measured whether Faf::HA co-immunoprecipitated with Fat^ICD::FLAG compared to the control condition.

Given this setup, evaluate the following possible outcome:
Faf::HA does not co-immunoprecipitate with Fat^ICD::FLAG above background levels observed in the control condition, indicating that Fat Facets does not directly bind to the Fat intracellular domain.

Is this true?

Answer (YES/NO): NO